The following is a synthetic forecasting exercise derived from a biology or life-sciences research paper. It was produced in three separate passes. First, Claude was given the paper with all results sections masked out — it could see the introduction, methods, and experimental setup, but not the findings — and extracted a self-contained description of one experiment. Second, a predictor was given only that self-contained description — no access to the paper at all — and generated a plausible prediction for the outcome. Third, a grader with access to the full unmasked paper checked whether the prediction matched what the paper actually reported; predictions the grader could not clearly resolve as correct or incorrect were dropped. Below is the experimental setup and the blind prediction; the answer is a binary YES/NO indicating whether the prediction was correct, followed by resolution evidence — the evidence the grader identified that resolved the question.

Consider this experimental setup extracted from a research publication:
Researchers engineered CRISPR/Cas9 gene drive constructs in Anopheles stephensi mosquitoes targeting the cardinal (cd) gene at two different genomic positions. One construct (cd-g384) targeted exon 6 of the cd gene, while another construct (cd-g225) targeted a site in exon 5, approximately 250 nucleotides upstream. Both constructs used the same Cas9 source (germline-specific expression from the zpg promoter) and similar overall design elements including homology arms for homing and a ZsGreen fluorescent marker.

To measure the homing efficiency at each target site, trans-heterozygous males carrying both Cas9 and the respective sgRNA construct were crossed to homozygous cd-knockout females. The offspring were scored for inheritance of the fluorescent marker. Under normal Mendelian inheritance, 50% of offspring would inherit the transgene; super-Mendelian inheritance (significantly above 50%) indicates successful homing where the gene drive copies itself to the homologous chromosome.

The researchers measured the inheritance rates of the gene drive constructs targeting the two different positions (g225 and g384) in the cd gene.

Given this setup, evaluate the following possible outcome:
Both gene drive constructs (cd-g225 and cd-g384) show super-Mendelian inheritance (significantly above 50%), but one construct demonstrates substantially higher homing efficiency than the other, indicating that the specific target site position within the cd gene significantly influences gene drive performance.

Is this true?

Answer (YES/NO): YES